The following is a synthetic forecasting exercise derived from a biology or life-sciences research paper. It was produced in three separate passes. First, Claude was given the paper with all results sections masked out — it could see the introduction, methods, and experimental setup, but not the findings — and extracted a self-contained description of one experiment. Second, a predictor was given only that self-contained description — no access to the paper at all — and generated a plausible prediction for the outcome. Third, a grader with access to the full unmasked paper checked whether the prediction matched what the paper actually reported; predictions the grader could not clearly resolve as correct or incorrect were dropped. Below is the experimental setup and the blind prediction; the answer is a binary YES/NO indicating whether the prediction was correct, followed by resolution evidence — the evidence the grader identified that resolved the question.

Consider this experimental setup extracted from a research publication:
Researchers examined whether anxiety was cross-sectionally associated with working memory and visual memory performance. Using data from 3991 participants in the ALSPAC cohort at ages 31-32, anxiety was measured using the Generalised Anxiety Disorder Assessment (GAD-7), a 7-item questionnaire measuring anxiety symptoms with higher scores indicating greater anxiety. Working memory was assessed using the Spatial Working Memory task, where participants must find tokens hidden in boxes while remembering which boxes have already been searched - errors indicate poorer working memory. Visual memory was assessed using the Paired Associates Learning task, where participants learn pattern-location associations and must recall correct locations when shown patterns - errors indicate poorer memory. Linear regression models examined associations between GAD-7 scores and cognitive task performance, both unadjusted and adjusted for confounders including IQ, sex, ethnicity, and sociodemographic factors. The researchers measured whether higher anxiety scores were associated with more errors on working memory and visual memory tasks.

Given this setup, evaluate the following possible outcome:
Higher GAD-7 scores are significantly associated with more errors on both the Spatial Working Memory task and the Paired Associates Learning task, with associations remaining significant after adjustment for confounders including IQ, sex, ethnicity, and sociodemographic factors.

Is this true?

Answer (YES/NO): NO